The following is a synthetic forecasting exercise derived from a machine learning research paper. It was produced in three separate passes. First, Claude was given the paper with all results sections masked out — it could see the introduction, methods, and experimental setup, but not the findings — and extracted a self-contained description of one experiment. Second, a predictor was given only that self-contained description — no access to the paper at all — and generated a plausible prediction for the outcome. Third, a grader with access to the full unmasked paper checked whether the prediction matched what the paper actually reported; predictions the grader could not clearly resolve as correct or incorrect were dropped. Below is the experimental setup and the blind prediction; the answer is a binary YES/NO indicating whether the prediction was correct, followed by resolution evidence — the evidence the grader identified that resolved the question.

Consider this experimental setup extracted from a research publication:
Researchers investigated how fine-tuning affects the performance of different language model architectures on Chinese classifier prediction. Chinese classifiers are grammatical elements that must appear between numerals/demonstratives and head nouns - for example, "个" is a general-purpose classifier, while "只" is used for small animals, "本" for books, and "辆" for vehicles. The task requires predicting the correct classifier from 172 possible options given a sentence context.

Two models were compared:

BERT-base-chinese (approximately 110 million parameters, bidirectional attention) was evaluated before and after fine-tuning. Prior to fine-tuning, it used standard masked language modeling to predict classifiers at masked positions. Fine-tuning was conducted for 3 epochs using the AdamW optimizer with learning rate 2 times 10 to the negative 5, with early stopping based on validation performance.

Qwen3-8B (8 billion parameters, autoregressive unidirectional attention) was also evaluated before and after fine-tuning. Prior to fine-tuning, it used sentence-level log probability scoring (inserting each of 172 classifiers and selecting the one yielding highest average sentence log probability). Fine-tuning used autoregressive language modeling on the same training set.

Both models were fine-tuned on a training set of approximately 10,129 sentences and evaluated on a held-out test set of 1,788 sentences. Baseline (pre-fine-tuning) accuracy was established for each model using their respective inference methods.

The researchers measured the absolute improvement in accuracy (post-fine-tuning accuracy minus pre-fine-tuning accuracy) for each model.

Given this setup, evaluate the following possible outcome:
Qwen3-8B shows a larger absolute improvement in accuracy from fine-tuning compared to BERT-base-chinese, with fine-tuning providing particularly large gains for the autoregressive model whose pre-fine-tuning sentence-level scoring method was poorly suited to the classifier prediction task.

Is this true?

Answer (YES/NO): NO